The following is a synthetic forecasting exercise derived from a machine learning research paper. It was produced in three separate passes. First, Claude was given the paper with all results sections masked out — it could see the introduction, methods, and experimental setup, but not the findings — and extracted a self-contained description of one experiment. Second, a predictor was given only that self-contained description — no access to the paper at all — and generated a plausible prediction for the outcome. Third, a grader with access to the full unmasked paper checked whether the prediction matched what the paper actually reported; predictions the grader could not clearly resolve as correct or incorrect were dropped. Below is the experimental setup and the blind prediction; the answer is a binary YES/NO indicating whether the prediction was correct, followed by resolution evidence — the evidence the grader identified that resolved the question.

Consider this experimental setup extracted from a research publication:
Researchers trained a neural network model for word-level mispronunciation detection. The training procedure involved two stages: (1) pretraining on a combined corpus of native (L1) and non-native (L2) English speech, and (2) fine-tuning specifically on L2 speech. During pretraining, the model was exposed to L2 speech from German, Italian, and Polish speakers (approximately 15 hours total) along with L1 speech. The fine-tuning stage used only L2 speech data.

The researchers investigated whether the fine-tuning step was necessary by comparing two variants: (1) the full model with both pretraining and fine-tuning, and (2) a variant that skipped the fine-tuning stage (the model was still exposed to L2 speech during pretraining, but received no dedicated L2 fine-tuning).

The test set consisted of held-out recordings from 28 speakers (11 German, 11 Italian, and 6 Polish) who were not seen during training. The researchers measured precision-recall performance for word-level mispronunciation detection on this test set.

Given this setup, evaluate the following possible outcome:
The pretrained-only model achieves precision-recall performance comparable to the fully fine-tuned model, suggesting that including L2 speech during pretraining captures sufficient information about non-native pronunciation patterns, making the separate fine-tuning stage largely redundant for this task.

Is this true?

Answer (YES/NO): NO